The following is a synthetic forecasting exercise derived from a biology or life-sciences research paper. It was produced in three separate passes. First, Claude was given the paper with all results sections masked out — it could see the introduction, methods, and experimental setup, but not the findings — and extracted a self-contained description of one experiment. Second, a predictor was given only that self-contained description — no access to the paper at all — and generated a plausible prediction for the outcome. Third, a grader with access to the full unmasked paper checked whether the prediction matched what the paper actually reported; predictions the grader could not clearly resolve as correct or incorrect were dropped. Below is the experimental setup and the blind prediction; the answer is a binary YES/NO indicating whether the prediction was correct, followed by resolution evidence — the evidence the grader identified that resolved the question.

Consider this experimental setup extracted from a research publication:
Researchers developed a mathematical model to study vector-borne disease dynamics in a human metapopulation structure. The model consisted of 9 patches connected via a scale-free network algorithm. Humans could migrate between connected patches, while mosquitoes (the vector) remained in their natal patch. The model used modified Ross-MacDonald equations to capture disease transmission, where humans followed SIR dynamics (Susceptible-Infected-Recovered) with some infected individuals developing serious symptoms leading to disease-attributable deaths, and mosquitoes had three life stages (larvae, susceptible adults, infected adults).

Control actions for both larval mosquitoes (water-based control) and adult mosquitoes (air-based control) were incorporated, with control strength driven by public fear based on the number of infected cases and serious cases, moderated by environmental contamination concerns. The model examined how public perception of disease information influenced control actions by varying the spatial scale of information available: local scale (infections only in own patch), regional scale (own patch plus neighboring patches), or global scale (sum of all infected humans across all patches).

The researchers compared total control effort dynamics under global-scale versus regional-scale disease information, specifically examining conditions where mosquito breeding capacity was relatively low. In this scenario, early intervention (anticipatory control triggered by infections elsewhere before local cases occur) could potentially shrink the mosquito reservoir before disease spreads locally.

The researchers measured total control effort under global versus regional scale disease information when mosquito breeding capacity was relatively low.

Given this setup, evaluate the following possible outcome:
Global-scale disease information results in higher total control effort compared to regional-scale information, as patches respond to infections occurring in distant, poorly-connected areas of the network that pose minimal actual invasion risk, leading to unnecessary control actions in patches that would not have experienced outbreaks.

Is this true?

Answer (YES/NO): NO